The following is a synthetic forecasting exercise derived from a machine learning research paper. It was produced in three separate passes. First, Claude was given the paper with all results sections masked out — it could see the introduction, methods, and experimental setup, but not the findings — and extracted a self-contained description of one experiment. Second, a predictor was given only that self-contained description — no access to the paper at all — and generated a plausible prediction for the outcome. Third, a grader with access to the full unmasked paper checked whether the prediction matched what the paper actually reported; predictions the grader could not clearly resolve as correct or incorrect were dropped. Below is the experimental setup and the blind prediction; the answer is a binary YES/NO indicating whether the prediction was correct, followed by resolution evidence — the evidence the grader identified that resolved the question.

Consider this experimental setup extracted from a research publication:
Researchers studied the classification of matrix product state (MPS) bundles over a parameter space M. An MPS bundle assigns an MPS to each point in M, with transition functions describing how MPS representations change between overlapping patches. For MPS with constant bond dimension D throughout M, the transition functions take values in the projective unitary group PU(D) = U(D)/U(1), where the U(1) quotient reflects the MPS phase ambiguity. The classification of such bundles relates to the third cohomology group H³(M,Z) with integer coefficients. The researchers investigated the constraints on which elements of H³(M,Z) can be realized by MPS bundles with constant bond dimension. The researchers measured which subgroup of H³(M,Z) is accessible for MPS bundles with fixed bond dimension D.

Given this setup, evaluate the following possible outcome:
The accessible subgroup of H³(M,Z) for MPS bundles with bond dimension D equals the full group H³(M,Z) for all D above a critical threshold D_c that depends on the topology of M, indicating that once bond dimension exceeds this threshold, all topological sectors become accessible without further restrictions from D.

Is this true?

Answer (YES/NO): NO